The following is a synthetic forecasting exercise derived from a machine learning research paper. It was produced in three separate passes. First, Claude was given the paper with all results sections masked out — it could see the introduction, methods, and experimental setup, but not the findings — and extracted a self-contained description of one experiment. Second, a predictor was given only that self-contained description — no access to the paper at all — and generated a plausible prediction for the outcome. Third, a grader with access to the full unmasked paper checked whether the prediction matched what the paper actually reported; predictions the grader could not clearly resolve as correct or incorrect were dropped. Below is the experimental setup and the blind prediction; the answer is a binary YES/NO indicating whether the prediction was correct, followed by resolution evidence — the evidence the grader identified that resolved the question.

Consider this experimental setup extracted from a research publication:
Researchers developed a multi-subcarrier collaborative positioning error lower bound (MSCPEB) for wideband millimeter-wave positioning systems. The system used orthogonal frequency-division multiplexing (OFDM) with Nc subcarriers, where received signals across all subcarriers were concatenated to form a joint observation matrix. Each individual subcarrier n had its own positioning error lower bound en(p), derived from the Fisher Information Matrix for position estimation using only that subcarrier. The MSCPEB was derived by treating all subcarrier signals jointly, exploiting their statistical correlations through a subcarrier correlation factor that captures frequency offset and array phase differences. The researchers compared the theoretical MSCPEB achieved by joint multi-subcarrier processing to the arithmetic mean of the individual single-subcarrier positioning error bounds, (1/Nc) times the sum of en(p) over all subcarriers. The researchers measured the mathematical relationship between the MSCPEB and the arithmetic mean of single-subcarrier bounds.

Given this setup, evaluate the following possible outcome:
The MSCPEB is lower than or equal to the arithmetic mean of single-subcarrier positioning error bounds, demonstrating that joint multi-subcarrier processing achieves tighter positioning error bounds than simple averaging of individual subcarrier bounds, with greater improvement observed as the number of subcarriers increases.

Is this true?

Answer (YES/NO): YES